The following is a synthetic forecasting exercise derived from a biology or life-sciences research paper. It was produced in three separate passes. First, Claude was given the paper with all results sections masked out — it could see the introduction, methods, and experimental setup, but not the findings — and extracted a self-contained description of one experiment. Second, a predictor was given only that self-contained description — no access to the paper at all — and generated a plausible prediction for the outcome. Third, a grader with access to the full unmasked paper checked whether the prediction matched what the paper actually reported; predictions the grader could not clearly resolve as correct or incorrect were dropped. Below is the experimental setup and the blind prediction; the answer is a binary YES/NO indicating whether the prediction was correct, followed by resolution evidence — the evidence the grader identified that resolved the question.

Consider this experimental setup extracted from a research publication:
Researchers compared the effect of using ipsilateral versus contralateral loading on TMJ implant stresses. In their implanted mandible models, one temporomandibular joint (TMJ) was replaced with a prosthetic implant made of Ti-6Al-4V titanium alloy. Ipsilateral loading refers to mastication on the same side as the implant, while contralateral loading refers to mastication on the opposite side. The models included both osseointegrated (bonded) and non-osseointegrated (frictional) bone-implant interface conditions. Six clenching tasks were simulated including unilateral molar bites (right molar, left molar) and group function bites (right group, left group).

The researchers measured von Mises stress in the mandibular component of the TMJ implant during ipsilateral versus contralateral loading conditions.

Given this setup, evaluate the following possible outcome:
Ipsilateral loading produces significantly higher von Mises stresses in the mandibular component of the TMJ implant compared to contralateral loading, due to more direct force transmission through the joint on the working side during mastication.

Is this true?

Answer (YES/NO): NO